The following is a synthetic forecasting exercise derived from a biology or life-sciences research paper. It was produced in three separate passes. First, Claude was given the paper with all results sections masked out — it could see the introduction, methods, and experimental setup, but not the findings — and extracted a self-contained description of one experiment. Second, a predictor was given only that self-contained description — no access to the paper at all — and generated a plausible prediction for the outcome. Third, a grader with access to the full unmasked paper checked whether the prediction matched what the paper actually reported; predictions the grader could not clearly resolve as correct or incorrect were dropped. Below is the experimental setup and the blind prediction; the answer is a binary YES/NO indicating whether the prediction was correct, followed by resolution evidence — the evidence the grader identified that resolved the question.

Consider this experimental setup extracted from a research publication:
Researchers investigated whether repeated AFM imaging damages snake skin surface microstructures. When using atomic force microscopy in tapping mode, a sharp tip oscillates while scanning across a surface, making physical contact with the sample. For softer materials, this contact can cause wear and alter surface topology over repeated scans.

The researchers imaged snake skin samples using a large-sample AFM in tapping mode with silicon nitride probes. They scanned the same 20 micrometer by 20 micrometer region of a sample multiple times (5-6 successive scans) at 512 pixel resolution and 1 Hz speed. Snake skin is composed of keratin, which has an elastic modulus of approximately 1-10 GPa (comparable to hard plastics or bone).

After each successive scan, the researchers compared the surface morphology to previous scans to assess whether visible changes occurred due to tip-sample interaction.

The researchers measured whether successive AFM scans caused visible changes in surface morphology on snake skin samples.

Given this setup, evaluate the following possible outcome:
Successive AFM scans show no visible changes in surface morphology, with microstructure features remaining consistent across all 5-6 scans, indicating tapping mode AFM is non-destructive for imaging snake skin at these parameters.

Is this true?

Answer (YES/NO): YES